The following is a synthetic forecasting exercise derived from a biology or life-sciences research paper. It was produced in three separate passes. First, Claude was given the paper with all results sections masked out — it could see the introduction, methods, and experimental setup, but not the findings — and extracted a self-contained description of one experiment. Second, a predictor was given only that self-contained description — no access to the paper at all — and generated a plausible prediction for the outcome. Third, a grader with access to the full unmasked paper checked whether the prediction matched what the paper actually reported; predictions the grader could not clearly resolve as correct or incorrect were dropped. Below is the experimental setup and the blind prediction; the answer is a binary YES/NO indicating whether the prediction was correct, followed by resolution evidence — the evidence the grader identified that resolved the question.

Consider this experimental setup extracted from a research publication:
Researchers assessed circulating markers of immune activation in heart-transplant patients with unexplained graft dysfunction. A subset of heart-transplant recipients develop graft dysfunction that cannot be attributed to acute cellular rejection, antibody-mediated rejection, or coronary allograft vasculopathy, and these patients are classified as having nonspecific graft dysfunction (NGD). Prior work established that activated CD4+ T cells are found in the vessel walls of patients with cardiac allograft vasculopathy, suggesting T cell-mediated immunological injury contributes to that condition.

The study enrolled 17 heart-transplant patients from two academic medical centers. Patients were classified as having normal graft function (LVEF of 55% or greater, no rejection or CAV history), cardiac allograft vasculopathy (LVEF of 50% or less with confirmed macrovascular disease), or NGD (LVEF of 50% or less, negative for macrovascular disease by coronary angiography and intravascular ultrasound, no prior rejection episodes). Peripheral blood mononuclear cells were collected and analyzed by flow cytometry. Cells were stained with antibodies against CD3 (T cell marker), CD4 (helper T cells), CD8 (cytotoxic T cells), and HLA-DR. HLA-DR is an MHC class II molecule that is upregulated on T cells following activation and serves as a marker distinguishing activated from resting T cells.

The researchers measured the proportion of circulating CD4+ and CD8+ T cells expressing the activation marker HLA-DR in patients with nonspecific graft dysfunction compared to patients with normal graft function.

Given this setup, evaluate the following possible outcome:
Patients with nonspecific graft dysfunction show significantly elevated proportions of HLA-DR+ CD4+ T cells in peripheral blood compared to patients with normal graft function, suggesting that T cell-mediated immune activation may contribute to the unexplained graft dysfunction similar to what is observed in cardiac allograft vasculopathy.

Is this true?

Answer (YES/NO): NO